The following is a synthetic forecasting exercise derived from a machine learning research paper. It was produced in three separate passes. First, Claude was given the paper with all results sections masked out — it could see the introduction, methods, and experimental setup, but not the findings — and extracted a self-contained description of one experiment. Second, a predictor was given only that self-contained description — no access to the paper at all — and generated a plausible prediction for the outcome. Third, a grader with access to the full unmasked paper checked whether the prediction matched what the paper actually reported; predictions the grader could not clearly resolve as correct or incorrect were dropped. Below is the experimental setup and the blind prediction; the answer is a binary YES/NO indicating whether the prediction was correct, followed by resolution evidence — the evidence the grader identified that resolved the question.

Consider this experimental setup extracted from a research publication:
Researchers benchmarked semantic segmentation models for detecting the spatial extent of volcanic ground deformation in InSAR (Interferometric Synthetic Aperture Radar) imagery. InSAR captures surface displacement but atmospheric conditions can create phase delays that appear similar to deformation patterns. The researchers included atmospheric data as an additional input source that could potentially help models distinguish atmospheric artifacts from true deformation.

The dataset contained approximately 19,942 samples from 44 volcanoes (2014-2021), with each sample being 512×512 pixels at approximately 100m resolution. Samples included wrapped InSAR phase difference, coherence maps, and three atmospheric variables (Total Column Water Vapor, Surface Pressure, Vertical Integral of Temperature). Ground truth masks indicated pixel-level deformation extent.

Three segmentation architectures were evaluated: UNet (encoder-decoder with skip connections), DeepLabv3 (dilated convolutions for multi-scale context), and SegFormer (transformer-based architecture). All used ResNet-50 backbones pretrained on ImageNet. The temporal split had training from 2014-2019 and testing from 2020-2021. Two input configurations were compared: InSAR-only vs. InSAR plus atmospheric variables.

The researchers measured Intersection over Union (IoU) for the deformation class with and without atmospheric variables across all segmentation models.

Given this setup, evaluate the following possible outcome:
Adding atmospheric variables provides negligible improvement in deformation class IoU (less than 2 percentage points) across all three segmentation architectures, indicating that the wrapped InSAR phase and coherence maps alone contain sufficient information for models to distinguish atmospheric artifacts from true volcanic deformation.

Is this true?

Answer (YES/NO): NO